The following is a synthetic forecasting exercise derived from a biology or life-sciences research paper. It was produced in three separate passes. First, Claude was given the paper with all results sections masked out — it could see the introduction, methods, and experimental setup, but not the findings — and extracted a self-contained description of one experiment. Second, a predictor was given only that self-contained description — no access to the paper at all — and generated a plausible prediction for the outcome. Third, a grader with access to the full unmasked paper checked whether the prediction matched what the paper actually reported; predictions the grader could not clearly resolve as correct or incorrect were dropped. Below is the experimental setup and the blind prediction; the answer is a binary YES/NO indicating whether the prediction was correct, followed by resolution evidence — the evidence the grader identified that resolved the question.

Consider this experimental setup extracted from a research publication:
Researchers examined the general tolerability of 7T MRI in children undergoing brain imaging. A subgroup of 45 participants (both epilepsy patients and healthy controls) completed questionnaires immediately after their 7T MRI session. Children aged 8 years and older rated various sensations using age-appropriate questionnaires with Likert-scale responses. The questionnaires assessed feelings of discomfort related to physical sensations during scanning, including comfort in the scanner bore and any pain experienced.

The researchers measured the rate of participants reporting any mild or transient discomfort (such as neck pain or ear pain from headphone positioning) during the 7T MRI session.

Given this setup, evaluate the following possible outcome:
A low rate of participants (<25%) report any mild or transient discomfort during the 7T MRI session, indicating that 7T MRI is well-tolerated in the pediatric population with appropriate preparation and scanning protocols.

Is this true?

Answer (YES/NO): NO